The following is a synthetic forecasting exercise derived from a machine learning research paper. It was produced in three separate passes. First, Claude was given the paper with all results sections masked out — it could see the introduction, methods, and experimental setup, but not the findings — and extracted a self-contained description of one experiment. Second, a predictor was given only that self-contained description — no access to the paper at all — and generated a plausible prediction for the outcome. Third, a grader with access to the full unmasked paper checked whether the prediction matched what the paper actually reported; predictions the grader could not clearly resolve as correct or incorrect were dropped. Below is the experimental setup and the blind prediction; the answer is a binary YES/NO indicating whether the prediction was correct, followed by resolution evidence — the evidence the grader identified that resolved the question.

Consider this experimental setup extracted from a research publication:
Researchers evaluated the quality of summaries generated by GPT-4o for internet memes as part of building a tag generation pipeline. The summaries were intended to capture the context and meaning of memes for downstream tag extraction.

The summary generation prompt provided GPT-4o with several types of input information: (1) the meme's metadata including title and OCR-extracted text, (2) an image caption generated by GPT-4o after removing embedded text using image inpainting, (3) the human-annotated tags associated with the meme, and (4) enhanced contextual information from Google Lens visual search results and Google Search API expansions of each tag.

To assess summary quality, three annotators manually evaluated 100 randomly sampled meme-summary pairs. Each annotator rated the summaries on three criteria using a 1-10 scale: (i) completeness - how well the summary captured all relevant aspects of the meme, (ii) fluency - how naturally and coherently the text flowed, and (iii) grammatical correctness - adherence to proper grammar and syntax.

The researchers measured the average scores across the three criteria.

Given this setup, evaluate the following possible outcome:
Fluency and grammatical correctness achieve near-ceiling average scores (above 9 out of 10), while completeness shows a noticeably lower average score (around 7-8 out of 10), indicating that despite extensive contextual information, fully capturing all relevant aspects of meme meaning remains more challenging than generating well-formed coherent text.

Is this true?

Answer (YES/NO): NO